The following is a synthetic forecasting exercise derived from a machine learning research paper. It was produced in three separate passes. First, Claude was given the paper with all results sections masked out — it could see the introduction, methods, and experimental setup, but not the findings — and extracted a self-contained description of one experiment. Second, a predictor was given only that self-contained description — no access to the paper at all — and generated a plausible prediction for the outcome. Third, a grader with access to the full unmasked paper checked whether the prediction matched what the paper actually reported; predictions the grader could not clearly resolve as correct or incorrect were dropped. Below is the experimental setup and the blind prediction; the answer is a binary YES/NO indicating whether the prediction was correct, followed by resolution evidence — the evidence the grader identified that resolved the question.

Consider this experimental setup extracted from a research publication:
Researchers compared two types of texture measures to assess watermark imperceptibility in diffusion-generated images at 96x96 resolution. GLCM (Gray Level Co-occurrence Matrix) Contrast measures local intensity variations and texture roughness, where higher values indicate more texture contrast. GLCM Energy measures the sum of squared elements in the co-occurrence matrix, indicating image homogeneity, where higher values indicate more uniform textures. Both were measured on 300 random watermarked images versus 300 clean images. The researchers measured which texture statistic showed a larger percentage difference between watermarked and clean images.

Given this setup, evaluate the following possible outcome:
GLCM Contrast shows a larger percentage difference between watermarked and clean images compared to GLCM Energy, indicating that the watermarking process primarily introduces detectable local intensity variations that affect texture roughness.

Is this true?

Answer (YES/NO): NO